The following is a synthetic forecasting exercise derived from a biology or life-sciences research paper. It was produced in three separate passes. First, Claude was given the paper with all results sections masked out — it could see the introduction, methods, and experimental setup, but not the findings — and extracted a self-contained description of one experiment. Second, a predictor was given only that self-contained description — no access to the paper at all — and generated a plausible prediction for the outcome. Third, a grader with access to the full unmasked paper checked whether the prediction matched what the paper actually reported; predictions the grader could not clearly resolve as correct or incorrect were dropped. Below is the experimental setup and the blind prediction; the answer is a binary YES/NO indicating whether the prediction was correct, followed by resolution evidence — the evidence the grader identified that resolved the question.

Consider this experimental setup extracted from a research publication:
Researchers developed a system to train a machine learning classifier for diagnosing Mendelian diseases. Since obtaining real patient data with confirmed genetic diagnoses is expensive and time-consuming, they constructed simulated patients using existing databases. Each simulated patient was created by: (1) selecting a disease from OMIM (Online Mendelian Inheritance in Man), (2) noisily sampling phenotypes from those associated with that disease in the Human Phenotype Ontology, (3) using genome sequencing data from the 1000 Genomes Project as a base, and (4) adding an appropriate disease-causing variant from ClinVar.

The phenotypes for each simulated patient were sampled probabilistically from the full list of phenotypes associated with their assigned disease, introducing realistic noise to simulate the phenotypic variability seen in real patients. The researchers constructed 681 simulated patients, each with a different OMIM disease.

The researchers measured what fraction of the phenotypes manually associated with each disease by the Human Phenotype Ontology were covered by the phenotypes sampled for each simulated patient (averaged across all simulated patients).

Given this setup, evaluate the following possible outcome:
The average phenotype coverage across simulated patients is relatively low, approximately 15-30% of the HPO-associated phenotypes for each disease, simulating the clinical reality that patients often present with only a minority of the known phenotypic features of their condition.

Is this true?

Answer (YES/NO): YES